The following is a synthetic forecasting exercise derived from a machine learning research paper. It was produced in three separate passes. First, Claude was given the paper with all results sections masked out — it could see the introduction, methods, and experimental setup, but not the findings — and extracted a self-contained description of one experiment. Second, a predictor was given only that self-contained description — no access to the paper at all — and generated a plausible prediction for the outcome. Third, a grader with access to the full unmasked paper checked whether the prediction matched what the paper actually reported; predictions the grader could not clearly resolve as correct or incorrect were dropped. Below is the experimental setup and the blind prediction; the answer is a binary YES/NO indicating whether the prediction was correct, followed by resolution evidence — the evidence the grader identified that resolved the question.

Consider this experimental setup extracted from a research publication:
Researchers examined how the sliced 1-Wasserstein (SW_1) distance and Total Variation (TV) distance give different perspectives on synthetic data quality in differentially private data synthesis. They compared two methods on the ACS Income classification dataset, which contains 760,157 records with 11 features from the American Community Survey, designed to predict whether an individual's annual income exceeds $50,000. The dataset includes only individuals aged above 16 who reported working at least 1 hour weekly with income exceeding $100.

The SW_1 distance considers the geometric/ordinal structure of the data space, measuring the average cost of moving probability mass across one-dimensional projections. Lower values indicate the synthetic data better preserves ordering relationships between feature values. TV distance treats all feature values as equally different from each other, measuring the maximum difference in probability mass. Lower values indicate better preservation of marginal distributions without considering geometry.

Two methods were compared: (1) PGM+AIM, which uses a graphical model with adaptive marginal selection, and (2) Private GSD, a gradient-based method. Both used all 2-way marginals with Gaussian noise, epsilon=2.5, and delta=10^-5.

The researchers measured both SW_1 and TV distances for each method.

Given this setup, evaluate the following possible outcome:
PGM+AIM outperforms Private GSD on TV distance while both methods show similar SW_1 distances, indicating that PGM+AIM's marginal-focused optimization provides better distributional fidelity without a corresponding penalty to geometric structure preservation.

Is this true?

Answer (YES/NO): NO